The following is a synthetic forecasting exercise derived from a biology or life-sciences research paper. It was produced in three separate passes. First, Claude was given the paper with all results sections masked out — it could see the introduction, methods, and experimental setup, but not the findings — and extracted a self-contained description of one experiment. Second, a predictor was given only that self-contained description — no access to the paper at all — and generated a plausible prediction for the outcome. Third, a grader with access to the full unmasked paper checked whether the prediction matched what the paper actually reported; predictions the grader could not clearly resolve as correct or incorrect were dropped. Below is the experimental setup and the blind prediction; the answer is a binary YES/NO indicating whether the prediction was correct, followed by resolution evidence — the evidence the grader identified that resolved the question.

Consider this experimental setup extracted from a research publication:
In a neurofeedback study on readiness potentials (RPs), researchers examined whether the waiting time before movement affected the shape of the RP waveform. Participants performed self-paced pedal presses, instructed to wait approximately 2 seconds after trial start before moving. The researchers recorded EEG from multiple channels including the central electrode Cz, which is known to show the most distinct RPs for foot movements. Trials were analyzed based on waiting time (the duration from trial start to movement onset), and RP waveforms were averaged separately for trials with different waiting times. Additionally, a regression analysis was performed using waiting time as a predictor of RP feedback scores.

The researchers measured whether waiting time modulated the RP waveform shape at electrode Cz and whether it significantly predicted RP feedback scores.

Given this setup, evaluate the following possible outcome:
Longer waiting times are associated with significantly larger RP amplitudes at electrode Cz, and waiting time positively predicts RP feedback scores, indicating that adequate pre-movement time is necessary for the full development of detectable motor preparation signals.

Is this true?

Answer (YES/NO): NO